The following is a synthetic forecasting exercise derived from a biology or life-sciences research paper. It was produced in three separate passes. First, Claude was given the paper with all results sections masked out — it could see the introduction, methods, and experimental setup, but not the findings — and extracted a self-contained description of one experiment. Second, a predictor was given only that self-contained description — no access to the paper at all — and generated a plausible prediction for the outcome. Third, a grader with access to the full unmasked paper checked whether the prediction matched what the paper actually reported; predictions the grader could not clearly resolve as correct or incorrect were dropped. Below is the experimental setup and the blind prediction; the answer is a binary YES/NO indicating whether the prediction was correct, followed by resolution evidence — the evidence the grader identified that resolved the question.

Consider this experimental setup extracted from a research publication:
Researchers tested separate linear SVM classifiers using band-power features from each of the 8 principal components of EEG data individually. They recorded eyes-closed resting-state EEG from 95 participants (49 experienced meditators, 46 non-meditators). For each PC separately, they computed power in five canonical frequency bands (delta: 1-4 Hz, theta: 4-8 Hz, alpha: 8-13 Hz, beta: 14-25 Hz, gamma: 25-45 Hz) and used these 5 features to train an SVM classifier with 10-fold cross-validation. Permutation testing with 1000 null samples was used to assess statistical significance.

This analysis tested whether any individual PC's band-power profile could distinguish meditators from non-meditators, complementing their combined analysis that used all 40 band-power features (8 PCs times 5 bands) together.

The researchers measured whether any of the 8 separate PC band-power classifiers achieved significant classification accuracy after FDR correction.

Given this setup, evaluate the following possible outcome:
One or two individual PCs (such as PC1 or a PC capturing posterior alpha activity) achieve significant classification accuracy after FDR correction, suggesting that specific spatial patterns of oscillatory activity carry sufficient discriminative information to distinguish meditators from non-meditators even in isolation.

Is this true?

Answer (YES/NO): NO